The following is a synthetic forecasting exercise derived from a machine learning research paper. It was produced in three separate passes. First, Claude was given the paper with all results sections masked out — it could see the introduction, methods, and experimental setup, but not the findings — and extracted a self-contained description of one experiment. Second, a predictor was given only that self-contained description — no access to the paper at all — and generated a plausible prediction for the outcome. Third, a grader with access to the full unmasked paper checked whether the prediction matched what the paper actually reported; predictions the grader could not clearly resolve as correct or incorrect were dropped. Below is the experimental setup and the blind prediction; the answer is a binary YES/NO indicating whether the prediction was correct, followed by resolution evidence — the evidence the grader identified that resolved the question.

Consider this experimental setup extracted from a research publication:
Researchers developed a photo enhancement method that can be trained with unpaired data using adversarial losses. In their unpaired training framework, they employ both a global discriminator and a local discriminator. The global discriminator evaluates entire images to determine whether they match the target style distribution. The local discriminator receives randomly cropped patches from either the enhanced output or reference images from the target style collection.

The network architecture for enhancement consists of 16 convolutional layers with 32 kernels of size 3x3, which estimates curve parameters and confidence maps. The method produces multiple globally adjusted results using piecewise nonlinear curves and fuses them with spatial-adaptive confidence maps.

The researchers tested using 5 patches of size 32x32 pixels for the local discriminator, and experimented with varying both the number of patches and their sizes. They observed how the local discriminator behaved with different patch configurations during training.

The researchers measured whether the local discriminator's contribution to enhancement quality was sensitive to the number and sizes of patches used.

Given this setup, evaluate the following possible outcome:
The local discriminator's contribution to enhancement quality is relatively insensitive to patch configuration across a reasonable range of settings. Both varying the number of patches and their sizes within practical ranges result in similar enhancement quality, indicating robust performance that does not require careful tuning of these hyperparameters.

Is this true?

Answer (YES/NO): YES